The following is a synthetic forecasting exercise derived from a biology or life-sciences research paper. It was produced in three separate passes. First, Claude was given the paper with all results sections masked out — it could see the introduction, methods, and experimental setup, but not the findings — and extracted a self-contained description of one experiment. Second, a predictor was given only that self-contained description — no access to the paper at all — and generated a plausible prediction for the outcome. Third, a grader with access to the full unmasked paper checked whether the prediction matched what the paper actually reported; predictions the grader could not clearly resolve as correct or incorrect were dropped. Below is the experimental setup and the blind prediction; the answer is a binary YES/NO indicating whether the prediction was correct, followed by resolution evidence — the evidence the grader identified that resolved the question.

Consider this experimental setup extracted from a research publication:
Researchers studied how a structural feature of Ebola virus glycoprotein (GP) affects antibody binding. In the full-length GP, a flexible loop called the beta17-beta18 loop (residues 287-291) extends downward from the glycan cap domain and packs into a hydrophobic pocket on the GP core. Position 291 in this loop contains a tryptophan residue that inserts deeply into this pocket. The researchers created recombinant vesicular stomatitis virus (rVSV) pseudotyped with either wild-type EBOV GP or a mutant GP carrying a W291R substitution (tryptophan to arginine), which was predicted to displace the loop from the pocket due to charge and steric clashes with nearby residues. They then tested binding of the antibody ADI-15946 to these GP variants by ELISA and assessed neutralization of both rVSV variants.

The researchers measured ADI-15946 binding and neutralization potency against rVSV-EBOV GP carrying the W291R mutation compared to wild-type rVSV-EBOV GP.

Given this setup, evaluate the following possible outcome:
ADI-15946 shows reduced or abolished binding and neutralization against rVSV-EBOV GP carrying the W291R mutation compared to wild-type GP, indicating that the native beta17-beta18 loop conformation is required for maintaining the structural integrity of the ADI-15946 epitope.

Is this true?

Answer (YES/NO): NO